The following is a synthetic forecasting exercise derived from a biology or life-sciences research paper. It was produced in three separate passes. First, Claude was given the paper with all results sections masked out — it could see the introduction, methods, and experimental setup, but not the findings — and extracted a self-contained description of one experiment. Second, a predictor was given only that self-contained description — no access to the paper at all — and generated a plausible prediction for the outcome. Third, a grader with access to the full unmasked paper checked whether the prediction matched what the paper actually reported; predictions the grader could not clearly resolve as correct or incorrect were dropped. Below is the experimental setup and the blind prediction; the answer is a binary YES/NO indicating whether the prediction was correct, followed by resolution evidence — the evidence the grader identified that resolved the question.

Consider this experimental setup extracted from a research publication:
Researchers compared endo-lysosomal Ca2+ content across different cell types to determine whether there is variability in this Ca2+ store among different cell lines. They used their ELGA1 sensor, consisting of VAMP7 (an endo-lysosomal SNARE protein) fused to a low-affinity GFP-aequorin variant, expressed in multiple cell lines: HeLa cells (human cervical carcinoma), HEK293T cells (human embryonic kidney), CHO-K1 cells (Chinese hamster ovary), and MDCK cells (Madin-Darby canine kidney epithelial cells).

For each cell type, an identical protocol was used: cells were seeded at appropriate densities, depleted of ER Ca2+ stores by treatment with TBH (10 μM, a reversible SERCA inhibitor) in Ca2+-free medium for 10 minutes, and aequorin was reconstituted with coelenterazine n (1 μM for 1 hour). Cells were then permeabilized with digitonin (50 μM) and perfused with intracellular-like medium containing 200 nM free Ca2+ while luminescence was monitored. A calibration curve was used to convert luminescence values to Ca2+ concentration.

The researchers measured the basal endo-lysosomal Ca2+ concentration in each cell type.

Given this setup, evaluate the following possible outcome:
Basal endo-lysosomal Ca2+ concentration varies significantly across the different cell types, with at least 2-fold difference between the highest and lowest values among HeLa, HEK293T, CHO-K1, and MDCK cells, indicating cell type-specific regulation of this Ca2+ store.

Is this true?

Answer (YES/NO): NO